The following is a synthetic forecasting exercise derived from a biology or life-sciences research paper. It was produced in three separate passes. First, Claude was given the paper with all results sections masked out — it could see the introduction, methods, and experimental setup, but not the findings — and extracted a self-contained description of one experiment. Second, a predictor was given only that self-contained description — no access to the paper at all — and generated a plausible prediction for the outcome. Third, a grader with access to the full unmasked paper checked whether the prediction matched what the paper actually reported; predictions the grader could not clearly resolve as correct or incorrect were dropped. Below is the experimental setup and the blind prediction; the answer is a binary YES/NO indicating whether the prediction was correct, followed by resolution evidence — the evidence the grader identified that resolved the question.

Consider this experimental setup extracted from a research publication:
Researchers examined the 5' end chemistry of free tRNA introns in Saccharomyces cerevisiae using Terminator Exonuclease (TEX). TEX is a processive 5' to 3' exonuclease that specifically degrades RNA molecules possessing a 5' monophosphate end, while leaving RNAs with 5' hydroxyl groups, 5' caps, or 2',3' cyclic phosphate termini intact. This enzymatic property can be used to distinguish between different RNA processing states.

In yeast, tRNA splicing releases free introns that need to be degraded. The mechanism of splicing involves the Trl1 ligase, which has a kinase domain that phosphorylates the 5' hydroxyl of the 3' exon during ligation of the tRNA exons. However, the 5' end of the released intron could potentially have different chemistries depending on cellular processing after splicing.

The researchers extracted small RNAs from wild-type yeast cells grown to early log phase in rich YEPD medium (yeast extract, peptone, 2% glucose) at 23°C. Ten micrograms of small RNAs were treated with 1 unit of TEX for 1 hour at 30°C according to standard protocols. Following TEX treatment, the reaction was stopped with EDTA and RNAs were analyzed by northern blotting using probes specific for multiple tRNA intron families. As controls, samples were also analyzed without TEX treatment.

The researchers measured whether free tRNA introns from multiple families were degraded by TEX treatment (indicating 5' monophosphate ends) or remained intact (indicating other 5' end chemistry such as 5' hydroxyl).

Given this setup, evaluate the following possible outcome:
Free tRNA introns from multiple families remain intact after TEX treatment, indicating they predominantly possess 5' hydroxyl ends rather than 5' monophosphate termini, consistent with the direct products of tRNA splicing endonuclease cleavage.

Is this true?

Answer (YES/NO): NO